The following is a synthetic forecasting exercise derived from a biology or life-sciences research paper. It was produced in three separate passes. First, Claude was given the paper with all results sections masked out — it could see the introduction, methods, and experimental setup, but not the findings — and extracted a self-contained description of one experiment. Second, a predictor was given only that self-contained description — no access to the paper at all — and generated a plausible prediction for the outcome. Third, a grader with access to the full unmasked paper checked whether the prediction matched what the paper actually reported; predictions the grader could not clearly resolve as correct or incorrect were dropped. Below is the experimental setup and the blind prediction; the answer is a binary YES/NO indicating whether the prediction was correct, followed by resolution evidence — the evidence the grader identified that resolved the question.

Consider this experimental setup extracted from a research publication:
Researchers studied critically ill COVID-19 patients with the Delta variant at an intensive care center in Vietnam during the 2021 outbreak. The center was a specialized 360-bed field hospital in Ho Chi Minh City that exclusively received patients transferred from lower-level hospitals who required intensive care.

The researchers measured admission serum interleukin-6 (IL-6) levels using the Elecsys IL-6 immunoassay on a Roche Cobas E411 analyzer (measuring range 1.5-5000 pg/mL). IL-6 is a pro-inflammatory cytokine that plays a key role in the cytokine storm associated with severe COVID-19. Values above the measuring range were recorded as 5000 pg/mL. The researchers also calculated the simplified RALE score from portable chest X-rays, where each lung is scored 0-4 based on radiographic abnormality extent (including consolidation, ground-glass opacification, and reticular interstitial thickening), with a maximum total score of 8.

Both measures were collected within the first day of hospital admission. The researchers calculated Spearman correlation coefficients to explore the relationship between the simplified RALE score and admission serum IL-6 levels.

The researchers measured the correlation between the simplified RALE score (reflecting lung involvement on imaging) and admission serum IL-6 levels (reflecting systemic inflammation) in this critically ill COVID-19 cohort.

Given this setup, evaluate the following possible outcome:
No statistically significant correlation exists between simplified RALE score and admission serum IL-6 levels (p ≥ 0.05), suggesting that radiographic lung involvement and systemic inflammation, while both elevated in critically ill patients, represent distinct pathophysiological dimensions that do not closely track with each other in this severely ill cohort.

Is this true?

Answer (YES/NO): NO